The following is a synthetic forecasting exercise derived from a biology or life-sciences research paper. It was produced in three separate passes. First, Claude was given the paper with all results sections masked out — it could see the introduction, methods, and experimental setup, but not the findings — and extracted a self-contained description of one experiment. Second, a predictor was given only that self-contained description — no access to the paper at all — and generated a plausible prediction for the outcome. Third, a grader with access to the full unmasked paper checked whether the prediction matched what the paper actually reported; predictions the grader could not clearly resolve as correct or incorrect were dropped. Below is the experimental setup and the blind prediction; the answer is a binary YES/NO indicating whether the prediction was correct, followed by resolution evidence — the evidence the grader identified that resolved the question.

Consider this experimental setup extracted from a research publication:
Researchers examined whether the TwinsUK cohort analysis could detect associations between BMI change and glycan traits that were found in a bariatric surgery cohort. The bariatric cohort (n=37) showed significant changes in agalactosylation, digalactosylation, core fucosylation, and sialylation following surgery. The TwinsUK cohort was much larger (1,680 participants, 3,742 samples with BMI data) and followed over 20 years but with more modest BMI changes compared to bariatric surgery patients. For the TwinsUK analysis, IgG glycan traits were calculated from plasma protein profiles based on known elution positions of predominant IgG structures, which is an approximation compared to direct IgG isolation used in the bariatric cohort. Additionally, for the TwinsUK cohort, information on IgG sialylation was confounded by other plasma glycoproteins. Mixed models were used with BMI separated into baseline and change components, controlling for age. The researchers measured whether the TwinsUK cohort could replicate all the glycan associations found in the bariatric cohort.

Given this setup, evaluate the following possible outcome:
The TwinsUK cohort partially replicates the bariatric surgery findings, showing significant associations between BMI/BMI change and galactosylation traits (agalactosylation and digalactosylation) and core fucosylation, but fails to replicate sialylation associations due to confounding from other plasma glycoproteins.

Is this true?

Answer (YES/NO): NO